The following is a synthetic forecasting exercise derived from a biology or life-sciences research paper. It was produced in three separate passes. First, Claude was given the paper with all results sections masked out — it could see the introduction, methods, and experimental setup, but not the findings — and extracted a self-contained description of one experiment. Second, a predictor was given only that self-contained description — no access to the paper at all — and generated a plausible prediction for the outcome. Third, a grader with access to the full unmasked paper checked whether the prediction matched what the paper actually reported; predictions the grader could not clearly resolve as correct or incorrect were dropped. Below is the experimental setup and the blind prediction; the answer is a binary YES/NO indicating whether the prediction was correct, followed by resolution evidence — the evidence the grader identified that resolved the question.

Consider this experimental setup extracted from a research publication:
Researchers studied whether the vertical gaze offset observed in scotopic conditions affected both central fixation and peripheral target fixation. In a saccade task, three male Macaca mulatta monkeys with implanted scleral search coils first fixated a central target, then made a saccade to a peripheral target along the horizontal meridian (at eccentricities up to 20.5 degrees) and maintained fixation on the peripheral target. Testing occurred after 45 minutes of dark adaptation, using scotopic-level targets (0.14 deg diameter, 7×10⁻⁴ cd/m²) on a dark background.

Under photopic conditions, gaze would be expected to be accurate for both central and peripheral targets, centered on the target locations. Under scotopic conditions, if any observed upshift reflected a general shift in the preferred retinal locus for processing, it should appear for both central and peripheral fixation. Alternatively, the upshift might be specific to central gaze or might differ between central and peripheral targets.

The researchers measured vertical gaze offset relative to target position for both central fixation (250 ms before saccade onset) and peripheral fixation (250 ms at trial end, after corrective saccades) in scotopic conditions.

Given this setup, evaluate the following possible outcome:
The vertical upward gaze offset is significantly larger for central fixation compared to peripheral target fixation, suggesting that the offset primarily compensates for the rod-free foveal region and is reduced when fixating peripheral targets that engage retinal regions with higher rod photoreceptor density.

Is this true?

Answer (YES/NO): NO